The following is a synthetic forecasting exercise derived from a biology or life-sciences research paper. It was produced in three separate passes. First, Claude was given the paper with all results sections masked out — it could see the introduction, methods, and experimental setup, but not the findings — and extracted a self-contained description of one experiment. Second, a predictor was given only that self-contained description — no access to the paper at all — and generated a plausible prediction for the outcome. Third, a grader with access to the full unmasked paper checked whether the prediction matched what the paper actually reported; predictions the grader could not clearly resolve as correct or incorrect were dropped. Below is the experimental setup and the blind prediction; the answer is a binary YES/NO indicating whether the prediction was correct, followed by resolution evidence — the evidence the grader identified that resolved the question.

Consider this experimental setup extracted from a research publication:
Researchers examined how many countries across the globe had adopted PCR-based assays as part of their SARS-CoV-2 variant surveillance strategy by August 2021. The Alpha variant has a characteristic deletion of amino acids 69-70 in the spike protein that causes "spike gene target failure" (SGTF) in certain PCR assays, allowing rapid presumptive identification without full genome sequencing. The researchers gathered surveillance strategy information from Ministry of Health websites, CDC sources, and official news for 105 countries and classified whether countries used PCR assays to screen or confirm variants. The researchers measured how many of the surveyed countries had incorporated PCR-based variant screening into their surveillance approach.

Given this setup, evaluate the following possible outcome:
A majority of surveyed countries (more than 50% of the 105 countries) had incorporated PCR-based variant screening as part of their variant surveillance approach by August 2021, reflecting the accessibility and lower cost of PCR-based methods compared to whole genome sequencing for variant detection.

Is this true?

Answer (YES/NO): NO